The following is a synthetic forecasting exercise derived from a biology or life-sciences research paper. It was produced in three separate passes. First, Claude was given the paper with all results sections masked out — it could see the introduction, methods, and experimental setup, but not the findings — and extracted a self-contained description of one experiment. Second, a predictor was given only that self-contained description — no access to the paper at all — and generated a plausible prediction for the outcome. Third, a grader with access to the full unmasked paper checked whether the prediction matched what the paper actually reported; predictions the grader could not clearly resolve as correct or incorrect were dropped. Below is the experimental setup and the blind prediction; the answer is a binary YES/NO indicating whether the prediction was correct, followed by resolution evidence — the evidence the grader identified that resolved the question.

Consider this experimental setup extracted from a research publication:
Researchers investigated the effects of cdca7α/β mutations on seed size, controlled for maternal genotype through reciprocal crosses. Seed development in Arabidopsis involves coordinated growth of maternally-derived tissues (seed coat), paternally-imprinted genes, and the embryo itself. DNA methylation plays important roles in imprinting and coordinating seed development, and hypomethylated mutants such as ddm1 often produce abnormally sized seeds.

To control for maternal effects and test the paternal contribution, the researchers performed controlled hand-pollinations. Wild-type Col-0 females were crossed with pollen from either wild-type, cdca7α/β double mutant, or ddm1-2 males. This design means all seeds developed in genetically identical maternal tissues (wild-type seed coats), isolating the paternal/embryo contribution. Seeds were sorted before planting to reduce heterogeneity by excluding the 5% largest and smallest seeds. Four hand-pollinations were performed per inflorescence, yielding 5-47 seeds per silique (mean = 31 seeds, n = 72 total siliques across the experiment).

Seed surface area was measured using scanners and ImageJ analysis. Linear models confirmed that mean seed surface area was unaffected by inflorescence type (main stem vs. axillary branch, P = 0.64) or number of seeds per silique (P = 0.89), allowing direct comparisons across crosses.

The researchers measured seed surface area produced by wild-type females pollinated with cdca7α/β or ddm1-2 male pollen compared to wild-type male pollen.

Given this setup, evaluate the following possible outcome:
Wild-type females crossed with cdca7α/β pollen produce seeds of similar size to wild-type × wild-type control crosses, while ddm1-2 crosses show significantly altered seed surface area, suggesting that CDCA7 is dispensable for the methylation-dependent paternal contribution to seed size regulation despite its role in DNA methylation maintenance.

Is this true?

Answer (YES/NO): YES